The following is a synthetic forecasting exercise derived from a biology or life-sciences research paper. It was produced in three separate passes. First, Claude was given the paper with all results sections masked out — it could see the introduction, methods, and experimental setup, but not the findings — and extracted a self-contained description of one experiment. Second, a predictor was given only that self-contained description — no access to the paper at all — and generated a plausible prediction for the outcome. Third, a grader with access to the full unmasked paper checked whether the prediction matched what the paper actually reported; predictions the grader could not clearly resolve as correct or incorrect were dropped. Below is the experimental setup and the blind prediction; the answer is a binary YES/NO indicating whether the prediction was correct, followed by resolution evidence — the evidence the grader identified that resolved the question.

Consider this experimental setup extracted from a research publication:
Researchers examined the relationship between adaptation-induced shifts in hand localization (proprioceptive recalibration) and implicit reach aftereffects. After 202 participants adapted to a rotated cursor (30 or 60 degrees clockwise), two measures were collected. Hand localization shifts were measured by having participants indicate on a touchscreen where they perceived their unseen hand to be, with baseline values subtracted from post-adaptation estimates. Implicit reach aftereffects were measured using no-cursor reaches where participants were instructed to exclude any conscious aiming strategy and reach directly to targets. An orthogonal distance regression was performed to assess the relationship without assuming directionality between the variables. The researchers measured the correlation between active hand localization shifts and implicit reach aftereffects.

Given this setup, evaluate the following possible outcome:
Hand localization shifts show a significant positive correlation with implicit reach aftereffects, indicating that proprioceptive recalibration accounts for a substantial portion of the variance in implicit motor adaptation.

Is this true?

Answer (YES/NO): NO